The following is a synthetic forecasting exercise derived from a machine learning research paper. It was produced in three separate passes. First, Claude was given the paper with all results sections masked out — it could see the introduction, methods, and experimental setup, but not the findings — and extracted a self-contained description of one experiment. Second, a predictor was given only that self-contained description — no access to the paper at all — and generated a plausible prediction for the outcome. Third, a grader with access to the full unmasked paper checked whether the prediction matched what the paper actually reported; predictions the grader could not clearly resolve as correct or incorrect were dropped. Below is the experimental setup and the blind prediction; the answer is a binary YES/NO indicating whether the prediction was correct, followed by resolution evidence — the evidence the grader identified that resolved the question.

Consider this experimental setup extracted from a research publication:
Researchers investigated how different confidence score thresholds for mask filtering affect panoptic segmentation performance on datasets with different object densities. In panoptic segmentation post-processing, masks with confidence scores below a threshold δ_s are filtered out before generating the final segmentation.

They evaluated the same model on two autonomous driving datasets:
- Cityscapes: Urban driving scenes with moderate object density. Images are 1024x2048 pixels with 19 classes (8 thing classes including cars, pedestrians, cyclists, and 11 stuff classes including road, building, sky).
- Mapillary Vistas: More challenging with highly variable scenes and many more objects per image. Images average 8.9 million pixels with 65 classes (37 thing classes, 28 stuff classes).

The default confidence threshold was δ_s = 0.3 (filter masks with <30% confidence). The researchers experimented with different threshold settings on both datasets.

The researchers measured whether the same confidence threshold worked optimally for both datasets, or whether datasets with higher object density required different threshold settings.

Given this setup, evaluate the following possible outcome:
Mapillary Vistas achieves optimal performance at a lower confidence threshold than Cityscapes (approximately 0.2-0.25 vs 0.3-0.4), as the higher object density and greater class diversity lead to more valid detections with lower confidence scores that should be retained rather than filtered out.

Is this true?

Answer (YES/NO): NO